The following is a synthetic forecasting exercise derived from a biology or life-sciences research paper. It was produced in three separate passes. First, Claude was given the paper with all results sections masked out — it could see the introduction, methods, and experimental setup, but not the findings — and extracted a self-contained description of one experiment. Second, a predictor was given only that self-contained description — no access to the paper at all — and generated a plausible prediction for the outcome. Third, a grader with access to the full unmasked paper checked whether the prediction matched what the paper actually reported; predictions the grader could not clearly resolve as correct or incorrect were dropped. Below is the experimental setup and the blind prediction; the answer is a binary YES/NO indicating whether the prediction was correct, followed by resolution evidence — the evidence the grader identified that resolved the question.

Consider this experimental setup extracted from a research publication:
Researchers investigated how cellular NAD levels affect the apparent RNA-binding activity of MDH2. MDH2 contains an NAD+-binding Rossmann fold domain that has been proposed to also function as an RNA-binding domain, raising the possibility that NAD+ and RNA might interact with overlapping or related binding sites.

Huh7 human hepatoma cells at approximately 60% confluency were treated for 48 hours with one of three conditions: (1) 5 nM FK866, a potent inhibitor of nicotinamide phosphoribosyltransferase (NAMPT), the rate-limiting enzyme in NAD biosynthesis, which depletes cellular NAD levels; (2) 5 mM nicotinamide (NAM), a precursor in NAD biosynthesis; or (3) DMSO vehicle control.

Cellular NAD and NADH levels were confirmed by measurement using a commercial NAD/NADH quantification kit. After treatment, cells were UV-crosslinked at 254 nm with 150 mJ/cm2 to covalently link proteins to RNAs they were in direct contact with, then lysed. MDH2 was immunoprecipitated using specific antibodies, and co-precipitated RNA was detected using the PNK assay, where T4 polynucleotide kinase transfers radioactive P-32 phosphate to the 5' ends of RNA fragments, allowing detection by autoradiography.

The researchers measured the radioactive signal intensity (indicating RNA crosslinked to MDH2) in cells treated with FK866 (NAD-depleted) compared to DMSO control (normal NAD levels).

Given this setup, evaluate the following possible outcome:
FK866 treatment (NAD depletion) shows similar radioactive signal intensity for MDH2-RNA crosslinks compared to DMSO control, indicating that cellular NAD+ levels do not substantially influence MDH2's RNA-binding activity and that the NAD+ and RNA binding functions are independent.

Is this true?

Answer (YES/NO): NO